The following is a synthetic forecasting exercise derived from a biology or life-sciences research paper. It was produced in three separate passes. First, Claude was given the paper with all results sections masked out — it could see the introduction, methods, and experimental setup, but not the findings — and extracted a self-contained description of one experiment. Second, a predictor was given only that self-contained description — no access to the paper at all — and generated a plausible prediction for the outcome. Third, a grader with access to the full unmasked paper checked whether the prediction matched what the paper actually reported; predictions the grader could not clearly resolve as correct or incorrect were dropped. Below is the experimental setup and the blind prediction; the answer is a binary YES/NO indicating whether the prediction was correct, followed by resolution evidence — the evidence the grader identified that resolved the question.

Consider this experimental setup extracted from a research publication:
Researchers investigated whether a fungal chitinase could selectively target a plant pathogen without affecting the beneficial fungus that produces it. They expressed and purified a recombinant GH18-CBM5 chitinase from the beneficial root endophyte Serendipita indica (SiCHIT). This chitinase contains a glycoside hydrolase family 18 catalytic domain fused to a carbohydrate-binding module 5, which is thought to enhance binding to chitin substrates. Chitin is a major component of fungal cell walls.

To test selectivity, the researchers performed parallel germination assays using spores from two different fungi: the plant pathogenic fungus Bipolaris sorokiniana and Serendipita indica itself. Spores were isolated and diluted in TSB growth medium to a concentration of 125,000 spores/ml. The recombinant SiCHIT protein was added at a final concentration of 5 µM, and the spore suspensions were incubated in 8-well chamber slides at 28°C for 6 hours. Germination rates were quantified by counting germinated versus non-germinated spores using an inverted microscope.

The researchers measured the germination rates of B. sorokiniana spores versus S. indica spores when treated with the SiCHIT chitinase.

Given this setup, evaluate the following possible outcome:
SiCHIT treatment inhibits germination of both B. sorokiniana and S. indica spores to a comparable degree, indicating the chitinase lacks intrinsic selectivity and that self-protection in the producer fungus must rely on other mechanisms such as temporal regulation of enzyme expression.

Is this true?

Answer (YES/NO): NO